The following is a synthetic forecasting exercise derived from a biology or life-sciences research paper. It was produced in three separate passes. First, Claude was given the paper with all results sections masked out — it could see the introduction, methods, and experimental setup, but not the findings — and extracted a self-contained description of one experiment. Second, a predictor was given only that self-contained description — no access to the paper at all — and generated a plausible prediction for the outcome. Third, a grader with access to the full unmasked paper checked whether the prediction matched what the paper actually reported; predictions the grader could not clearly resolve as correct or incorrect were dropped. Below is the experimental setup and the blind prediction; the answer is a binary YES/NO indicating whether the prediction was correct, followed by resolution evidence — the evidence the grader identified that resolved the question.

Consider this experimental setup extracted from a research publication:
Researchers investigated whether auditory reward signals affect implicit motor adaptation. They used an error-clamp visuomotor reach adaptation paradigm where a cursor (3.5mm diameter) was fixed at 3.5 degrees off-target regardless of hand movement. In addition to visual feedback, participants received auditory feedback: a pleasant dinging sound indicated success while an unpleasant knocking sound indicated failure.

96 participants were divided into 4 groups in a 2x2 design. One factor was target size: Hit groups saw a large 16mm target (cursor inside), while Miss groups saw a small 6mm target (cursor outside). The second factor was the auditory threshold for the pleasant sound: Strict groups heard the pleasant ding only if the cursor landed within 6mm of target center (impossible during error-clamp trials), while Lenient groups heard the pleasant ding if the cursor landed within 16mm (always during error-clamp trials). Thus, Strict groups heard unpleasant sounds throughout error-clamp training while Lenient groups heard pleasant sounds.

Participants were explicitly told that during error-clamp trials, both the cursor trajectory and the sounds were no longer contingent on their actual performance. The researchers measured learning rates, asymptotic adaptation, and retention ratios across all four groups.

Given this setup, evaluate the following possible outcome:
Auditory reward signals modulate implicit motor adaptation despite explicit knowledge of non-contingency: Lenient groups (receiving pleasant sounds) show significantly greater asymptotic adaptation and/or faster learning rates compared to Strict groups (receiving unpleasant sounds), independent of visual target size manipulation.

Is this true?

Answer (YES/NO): NO